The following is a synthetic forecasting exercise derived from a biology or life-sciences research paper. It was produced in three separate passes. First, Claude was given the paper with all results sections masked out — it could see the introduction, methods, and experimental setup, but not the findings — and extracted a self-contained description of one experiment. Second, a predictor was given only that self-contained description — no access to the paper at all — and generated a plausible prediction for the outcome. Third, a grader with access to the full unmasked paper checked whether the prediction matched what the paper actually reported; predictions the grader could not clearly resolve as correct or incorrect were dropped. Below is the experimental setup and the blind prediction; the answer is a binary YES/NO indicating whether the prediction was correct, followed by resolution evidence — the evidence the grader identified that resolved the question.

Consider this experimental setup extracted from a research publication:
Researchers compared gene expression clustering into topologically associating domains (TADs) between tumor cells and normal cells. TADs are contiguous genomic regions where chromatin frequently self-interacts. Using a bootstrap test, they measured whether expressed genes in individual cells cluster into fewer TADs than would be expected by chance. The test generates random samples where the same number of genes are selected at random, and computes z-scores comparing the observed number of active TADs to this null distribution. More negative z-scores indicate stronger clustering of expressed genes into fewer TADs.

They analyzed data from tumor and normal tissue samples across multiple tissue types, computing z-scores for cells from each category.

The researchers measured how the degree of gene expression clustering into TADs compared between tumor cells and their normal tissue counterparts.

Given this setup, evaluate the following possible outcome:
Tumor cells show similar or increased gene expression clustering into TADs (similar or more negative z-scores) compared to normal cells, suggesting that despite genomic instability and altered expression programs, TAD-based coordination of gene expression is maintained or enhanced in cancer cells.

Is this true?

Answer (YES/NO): YES